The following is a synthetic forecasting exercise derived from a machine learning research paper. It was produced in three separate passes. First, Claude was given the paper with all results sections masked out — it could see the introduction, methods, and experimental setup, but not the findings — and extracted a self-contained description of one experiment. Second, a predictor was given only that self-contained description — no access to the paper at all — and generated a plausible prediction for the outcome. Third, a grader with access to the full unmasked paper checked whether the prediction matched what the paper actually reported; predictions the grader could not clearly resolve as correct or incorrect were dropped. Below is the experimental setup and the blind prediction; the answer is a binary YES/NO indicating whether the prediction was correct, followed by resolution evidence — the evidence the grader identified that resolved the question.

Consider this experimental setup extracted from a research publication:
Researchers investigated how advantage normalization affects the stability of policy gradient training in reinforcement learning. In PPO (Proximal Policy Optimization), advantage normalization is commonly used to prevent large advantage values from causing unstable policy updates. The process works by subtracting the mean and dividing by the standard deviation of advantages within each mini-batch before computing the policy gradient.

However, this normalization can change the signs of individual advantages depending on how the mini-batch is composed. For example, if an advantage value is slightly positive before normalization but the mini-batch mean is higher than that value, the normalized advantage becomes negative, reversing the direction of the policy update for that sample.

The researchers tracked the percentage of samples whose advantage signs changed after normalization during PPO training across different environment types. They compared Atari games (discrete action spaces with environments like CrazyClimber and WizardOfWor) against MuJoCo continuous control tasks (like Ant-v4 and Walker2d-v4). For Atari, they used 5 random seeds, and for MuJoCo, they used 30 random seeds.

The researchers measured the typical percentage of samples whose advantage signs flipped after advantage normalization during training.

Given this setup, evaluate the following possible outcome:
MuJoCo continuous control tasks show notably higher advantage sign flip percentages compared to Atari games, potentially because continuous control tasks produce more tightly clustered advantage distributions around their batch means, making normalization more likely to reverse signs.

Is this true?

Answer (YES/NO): YES